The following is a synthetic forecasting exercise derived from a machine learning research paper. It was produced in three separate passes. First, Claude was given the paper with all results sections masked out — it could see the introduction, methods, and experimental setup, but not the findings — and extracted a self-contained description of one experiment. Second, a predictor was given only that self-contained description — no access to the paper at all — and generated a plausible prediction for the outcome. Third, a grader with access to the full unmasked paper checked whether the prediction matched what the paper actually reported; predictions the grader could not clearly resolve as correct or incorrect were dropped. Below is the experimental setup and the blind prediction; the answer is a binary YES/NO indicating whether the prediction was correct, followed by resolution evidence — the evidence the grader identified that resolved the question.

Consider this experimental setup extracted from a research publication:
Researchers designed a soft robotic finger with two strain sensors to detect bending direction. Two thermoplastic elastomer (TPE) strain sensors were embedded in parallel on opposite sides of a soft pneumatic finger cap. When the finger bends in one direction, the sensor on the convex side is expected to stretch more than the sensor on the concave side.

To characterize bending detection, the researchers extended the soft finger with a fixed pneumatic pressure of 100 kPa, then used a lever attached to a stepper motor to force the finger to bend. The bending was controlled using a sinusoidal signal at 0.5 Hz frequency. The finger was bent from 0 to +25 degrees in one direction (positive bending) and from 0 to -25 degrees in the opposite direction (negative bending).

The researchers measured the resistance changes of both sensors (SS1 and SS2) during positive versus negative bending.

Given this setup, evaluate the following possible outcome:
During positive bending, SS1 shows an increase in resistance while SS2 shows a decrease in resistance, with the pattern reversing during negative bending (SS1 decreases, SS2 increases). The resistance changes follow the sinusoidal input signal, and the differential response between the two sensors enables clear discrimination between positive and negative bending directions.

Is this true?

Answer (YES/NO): NO